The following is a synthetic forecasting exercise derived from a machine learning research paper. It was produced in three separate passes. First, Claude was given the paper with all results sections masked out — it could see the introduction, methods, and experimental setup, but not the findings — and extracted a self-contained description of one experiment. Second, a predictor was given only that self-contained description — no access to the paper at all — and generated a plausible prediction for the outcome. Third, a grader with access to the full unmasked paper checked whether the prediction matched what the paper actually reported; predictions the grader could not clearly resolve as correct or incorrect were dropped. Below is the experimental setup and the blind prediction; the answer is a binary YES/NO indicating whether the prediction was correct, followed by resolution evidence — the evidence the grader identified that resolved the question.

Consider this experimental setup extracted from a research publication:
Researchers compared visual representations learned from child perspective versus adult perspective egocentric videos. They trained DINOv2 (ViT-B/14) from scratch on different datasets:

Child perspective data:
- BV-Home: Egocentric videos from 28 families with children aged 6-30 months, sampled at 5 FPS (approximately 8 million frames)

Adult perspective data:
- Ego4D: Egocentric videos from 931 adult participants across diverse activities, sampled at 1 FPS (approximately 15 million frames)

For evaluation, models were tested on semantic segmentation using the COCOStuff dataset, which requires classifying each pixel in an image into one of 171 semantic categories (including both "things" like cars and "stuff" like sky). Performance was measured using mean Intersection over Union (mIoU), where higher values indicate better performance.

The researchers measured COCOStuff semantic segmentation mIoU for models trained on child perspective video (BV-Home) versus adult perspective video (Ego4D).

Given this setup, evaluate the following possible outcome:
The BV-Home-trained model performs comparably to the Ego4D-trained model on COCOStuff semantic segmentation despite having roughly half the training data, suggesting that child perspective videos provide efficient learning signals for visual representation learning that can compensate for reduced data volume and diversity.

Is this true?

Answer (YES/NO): NO